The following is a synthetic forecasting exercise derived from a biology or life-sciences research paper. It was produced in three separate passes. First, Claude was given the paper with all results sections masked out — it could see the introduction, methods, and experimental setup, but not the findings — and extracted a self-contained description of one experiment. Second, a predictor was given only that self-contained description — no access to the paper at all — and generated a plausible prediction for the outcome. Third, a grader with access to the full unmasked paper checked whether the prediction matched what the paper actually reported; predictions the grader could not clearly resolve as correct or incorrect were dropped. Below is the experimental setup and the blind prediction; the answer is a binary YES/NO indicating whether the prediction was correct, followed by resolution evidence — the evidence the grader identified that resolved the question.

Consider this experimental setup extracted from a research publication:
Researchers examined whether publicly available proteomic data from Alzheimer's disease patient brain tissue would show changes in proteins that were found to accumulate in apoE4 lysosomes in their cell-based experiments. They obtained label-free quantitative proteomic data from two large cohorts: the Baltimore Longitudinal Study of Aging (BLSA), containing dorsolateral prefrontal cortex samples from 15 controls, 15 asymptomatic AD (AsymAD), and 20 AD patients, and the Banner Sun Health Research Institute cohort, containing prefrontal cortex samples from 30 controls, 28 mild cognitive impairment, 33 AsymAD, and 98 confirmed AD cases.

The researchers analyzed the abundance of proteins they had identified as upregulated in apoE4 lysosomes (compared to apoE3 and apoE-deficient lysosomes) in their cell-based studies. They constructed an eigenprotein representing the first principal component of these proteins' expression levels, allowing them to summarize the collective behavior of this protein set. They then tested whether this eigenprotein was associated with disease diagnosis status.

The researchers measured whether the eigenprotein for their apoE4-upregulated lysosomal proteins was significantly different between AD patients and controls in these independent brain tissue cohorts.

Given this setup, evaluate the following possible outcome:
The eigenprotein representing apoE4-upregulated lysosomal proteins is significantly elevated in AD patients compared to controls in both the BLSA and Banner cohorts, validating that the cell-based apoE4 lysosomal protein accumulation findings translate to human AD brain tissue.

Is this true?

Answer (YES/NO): YES